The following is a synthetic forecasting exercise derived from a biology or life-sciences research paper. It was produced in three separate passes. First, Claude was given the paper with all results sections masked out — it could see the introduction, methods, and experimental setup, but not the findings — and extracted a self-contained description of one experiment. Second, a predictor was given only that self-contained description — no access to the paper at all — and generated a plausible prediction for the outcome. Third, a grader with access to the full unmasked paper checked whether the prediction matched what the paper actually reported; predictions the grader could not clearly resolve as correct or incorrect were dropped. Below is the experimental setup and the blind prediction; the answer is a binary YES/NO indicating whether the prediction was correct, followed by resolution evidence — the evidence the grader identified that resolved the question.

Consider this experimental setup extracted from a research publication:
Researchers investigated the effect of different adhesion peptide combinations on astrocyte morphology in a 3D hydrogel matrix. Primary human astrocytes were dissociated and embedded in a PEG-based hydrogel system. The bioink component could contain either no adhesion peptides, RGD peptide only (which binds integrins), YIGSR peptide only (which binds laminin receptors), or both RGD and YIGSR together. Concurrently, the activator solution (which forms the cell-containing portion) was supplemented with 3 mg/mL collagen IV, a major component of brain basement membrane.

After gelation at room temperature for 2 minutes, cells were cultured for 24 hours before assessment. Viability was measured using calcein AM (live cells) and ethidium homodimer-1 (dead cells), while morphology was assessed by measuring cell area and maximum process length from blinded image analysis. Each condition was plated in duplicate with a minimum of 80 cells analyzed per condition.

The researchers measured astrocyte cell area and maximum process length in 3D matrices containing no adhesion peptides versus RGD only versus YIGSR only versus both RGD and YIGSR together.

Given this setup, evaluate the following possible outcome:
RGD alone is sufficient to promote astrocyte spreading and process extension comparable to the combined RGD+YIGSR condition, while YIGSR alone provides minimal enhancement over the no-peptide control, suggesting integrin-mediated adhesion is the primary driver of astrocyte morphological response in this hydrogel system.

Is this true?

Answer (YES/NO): YES